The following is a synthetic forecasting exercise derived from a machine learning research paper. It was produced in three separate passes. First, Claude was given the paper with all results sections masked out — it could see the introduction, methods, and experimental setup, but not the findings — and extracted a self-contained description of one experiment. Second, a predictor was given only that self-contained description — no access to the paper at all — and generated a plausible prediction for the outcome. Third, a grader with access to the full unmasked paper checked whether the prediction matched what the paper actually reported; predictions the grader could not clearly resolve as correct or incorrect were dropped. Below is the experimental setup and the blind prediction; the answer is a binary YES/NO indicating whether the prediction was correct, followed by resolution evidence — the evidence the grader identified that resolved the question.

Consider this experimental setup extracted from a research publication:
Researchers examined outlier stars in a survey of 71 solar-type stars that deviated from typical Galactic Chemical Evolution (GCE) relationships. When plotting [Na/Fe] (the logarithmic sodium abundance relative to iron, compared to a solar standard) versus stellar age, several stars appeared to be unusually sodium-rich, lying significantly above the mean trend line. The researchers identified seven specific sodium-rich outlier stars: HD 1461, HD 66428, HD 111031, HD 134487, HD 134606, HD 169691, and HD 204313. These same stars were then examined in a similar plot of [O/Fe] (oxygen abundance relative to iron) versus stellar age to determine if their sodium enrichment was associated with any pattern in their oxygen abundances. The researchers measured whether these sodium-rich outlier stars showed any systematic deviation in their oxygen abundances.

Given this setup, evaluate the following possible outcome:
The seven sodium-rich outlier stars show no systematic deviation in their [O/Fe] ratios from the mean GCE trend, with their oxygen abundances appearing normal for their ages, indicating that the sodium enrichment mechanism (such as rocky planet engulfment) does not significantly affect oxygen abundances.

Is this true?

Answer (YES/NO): NO